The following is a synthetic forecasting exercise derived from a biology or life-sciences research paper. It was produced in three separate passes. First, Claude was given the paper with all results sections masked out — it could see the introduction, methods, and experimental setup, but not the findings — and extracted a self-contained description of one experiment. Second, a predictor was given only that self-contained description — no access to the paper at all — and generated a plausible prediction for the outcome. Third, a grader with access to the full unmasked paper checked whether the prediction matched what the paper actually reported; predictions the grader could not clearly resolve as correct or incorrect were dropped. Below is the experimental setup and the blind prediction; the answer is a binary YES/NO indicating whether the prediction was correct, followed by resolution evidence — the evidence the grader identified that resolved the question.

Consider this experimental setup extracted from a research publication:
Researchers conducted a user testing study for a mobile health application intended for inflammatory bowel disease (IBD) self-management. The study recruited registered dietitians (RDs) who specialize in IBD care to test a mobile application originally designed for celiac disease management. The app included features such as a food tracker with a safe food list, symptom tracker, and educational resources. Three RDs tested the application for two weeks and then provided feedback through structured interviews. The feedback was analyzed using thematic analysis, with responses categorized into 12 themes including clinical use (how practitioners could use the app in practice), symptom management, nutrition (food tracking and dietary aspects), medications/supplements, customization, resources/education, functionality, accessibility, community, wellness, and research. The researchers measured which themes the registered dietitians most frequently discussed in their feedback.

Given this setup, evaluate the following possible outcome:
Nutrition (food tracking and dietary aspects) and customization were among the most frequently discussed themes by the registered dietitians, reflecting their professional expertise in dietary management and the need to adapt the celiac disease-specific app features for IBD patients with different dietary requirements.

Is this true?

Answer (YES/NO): NO